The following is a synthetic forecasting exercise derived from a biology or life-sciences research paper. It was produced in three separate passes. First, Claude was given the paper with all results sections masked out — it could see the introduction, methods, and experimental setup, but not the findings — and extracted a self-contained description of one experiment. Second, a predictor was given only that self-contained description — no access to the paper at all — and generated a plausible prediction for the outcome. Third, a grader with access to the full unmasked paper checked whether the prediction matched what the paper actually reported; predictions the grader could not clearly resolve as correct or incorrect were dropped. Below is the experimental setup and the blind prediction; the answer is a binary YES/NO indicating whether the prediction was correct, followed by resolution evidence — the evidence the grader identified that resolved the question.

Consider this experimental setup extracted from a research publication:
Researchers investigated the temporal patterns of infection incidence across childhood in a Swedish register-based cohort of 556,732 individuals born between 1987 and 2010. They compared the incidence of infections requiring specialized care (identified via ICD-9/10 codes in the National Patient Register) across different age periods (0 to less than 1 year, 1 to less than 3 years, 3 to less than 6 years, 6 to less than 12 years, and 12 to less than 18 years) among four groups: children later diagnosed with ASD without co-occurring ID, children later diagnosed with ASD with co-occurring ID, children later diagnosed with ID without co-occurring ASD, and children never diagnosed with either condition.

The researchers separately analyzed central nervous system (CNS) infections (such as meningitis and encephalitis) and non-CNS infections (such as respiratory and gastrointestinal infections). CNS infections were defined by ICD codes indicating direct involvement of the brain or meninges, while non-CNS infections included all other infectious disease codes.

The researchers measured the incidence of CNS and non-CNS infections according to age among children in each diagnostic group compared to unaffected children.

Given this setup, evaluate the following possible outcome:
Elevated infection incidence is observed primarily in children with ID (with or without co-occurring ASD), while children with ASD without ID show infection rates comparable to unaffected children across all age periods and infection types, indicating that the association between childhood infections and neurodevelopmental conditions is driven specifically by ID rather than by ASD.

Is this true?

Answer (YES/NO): NO